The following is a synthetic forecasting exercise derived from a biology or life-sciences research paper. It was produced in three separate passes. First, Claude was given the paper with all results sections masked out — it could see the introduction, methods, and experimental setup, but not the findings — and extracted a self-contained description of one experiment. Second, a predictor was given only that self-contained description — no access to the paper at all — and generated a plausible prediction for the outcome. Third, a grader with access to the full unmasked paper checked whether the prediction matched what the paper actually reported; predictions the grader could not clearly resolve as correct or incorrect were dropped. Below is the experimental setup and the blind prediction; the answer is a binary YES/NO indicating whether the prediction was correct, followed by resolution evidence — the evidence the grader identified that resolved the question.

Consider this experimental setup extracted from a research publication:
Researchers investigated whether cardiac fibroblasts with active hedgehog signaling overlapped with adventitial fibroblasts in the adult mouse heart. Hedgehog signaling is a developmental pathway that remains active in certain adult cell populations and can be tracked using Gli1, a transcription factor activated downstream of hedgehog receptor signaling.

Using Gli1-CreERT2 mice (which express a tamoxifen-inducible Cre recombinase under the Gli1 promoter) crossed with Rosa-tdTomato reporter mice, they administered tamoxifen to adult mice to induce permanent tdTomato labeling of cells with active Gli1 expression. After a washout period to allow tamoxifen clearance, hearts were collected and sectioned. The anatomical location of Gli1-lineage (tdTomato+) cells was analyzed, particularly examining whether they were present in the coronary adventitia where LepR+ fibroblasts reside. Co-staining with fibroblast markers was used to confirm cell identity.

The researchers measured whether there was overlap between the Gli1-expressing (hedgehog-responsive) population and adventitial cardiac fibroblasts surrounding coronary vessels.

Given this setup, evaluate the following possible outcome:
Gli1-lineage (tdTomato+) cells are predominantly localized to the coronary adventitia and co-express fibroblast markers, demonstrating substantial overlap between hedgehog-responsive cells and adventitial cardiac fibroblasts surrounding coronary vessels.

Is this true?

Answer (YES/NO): NO